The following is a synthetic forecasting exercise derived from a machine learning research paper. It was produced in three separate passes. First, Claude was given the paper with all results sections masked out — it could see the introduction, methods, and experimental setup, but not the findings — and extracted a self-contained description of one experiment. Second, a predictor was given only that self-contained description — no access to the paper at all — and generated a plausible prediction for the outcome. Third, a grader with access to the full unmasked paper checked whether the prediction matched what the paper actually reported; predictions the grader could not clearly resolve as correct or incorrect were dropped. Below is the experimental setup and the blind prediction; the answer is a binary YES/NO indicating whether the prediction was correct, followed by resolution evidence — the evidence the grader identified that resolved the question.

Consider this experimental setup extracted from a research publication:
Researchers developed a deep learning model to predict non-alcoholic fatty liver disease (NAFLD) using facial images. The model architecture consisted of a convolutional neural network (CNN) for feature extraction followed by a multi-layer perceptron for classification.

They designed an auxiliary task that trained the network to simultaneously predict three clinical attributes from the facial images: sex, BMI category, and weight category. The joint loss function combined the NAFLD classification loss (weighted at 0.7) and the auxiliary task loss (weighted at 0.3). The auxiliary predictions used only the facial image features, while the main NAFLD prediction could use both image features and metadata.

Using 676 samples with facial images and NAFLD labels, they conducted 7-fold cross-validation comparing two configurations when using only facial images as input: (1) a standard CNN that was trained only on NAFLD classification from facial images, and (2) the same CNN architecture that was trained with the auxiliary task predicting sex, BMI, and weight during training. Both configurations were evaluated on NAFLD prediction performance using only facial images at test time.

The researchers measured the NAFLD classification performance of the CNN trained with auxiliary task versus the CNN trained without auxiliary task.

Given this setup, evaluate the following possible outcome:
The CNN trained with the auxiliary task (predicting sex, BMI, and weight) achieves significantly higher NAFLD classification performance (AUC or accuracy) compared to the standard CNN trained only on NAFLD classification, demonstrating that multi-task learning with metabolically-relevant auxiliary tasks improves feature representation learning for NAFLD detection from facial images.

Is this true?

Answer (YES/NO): YES